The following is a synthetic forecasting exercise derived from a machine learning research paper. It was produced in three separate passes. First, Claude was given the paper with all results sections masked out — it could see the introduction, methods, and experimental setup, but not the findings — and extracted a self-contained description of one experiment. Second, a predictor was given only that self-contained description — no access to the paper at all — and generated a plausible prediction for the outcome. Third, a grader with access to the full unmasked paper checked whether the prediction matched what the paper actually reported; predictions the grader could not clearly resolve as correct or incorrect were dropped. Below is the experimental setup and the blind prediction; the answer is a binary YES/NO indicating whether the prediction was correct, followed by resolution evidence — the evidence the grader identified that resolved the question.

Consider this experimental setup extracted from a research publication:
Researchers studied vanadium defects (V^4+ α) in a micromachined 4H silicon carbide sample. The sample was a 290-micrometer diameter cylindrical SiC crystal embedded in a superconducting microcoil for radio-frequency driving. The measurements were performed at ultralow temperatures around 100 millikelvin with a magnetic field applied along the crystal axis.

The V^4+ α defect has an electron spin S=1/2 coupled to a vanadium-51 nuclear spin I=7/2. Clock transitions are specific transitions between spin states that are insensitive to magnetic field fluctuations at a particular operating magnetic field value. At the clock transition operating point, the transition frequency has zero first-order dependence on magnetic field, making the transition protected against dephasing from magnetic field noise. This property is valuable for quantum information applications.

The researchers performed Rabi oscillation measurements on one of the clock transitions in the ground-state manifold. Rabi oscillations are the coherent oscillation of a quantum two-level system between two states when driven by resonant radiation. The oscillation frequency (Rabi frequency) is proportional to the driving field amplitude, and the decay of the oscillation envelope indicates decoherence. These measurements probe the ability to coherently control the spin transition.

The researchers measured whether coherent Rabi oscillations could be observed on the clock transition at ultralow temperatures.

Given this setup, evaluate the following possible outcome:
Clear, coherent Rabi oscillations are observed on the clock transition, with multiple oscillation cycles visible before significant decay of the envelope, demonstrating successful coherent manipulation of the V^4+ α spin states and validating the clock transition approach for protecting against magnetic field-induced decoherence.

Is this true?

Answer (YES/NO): NO